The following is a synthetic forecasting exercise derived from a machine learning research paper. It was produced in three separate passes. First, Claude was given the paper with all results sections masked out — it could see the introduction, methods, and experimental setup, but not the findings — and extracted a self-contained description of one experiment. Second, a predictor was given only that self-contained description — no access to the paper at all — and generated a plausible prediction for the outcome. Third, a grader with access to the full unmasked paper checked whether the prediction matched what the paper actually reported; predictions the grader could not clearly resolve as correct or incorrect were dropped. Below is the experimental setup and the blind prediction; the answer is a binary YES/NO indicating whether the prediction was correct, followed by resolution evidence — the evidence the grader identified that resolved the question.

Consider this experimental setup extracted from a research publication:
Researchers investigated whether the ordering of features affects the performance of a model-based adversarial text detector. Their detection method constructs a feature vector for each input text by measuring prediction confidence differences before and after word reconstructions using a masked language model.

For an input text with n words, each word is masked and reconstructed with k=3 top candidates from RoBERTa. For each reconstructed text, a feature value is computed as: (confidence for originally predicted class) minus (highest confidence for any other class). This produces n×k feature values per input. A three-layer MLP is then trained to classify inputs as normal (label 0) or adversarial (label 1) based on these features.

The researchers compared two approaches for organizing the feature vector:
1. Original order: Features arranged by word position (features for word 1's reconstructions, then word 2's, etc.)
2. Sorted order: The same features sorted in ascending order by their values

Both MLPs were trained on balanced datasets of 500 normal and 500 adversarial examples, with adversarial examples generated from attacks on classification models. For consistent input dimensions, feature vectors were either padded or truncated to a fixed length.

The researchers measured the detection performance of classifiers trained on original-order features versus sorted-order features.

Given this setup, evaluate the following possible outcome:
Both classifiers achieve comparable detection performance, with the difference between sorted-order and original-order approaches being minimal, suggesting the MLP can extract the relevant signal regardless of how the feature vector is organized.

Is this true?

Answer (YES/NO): NO